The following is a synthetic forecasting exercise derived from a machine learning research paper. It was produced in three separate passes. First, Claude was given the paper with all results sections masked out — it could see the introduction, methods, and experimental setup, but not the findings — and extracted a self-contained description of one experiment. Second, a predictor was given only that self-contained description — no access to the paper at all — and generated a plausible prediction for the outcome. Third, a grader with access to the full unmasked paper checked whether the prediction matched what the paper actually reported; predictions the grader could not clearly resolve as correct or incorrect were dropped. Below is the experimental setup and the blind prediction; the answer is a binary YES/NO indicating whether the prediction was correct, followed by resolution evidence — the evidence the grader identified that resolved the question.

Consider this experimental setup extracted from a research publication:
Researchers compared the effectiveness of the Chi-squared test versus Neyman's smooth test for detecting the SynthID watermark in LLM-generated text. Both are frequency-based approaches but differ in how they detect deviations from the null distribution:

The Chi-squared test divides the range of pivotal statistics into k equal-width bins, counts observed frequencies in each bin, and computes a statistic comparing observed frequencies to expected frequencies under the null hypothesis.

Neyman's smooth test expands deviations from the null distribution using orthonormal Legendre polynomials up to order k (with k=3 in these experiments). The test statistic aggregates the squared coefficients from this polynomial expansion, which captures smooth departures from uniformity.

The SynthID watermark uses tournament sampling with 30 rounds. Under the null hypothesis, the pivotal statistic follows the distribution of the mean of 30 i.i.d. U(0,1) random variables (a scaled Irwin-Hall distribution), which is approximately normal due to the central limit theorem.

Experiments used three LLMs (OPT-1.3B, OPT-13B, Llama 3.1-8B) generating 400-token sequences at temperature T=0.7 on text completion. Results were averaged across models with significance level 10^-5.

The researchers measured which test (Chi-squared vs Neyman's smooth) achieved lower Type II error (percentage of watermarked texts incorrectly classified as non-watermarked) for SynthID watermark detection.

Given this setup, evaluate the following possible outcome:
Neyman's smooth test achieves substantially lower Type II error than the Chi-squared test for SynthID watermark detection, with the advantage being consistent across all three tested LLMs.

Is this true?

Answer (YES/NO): NO